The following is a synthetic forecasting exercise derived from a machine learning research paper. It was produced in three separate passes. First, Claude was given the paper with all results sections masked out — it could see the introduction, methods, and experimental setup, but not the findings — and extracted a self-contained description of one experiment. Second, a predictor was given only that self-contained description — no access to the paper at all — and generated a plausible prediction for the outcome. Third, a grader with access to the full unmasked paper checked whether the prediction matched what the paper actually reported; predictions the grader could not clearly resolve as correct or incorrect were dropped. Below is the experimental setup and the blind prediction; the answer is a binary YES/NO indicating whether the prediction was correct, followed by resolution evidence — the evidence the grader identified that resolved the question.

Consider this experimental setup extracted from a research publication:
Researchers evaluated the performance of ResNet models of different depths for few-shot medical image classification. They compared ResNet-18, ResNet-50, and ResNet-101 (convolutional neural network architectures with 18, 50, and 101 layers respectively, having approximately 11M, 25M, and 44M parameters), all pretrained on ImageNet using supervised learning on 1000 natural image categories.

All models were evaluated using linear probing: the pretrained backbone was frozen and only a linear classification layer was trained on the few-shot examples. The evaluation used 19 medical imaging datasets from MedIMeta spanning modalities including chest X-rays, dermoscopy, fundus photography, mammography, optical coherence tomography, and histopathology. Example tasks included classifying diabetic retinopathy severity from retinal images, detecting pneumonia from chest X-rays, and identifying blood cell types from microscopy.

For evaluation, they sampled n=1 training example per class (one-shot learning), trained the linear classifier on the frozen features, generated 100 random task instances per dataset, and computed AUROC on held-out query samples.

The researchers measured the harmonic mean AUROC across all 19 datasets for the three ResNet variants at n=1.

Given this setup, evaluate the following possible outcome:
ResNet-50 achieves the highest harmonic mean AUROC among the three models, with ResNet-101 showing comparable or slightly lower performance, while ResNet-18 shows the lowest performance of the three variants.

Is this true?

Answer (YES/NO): NO